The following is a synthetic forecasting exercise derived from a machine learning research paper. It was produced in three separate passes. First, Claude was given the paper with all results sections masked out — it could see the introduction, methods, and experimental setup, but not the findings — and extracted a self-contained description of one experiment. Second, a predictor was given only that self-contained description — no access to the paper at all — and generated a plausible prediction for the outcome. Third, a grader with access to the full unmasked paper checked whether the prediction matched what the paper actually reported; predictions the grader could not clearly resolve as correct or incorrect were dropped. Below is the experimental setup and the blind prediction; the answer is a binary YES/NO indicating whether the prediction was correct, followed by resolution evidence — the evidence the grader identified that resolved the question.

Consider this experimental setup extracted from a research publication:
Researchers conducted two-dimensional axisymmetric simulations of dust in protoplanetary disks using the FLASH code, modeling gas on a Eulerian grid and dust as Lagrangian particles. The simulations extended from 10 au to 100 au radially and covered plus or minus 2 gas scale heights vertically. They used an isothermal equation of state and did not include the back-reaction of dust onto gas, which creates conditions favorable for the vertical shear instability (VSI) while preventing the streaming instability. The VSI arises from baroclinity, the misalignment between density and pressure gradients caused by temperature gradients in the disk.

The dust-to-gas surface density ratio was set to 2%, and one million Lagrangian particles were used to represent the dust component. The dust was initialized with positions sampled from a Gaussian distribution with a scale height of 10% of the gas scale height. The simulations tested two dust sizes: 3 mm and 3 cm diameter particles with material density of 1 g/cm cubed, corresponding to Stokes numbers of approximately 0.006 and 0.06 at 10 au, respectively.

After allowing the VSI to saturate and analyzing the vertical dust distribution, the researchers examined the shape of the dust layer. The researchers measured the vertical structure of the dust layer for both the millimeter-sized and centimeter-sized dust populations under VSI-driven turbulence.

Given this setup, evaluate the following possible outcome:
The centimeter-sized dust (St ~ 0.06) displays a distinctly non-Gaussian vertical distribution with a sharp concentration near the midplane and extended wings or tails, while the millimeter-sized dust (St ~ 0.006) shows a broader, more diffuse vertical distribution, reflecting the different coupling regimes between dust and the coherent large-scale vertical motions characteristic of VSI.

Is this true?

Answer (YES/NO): NO